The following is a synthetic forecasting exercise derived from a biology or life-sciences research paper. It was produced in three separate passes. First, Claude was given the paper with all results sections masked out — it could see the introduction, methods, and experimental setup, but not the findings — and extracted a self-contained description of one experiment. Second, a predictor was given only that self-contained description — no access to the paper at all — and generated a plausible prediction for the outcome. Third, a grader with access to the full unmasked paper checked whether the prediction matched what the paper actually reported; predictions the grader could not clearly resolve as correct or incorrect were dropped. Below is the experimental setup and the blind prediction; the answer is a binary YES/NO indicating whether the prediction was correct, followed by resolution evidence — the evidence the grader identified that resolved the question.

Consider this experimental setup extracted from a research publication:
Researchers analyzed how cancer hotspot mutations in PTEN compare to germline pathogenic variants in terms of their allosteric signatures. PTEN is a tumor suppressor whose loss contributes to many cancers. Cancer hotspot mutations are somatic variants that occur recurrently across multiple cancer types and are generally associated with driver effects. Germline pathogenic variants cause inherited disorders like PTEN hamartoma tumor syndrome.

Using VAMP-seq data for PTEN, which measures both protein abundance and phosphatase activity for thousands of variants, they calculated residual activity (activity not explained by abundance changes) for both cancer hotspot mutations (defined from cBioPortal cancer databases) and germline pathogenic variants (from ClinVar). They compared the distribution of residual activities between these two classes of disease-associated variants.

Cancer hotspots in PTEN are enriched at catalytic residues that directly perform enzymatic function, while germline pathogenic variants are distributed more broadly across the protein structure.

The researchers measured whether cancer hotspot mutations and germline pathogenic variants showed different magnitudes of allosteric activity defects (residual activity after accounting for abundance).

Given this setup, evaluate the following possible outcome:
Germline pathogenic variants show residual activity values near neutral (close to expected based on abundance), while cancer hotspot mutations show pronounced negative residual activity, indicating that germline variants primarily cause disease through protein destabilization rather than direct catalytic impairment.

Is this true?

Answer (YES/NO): NO